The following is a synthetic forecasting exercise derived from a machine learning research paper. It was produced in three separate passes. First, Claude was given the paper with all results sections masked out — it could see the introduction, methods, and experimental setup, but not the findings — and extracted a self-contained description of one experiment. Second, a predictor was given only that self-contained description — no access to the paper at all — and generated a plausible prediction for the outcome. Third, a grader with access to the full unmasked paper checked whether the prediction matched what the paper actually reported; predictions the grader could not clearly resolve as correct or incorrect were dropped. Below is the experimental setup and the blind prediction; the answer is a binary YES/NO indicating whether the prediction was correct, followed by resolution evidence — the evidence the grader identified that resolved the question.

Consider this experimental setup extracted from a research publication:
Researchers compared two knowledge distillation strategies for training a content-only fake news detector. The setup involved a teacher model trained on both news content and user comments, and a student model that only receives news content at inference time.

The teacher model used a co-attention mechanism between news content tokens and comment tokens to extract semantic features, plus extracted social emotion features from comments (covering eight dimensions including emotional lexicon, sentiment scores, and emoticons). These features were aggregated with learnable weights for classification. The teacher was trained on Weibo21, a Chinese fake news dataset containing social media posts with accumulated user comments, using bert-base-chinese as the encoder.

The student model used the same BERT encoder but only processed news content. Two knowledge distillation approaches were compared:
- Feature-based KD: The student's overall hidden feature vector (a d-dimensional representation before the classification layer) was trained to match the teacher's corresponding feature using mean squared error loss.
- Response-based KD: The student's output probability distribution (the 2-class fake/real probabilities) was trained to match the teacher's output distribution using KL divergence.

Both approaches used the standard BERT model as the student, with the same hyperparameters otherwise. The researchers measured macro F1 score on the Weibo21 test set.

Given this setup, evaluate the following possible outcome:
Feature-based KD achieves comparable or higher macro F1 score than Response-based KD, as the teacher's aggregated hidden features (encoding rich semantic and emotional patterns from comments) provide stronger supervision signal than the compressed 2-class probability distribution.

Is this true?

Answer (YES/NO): YES